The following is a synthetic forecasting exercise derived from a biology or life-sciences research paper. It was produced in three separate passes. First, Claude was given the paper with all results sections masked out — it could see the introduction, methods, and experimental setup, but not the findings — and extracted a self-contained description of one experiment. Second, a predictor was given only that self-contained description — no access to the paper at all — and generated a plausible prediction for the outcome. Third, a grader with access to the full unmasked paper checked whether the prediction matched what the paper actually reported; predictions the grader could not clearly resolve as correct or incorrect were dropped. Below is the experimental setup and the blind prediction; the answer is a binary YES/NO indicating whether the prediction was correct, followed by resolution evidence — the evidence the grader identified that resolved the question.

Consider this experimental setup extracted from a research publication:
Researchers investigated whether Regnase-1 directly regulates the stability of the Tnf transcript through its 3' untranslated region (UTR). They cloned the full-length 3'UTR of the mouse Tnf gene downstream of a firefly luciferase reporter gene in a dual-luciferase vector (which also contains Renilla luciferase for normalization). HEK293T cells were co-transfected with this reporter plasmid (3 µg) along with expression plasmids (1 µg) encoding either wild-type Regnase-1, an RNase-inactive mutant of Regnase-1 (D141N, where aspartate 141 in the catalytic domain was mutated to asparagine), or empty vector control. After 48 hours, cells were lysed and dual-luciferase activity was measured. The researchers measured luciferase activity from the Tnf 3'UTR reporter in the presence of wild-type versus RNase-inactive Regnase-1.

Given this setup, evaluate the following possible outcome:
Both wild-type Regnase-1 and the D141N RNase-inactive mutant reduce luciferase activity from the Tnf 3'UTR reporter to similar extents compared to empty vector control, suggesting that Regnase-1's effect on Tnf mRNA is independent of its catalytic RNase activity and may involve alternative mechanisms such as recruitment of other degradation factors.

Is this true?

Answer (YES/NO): NO